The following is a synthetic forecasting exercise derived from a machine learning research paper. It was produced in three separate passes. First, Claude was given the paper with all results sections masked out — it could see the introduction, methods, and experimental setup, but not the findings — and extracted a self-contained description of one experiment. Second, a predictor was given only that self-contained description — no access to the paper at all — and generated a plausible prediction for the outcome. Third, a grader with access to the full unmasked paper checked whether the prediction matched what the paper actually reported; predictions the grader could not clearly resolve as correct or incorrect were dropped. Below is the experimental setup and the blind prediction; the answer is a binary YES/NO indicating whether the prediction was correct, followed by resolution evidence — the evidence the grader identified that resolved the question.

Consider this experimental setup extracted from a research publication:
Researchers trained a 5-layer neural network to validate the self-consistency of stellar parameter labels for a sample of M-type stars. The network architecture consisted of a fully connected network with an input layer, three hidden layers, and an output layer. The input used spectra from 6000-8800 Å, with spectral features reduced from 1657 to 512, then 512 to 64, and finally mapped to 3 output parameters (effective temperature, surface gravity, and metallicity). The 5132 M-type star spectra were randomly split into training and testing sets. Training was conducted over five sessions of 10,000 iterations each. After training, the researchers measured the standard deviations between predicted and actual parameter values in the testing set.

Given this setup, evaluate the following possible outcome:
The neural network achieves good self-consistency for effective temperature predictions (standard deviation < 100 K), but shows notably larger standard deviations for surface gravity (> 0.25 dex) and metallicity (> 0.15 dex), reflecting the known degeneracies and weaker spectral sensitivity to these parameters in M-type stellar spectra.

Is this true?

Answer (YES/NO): NO